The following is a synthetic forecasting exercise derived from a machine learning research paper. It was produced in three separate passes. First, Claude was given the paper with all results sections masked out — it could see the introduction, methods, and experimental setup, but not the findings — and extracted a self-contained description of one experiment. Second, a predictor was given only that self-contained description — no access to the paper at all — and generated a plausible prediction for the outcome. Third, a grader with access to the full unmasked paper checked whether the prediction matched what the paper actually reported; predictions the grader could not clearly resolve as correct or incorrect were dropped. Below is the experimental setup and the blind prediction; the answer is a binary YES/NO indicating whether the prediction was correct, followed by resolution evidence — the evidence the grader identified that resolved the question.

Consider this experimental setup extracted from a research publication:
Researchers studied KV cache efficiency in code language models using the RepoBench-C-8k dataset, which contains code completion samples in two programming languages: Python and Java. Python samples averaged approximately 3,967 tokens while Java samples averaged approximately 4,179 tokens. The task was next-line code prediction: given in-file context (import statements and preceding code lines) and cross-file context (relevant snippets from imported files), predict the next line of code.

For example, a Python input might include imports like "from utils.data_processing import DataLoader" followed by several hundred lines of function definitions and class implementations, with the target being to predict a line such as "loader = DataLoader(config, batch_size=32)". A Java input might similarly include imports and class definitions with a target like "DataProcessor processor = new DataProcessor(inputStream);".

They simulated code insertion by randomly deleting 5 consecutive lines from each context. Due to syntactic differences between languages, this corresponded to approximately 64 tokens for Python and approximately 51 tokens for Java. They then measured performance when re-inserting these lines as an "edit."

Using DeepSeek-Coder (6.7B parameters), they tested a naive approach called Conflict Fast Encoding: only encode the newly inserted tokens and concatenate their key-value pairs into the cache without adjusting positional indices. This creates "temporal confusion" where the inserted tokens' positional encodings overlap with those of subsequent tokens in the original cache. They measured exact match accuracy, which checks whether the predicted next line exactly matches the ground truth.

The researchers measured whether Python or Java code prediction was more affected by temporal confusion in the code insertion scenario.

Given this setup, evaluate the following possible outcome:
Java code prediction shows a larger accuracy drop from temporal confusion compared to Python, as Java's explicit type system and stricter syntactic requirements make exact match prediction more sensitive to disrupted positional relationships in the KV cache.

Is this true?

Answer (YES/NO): YES